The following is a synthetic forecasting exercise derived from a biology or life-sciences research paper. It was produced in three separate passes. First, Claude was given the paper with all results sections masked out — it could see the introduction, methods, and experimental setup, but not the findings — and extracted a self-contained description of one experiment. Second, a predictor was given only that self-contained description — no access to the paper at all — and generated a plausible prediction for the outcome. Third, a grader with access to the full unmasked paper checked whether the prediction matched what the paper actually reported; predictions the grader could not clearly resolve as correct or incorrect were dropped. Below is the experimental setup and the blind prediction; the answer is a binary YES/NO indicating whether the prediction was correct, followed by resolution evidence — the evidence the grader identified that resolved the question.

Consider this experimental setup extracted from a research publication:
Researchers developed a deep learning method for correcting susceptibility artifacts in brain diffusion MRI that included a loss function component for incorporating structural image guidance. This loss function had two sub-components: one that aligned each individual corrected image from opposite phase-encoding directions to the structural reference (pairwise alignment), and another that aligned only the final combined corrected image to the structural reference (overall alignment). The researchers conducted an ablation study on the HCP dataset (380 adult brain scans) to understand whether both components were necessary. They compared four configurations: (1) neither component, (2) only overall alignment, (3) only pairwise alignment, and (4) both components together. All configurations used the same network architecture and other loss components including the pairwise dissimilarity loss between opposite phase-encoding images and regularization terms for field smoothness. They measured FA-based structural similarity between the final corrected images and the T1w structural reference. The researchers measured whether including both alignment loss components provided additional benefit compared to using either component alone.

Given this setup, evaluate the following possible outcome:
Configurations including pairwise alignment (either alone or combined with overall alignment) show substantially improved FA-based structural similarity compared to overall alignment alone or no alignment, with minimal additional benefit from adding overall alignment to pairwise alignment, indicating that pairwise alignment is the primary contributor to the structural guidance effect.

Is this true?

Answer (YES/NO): NO